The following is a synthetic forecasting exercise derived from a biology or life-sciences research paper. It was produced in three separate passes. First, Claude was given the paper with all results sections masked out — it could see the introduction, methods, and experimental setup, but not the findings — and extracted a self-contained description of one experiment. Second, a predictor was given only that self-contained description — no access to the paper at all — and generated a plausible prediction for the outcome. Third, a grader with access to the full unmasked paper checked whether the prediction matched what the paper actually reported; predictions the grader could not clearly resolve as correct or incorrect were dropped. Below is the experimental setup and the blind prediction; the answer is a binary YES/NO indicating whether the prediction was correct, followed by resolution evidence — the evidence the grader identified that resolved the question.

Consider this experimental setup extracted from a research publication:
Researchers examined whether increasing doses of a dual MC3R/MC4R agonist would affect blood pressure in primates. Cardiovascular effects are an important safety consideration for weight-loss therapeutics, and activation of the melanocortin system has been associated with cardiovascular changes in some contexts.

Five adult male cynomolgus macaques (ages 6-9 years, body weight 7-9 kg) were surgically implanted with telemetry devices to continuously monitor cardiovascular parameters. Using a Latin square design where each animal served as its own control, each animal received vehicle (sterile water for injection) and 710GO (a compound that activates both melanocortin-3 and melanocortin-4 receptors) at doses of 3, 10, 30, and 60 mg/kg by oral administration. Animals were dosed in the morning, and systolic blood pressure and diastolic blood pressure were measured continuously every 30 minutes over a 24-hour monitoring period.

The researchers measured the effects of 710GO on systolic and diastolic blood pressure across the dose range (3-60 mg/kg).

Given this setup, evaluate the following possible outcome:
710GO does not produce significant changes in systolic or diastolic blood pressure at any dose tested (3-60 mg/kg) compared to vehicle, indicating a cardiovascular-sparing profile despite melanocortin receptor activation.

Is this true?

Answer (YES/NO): YES